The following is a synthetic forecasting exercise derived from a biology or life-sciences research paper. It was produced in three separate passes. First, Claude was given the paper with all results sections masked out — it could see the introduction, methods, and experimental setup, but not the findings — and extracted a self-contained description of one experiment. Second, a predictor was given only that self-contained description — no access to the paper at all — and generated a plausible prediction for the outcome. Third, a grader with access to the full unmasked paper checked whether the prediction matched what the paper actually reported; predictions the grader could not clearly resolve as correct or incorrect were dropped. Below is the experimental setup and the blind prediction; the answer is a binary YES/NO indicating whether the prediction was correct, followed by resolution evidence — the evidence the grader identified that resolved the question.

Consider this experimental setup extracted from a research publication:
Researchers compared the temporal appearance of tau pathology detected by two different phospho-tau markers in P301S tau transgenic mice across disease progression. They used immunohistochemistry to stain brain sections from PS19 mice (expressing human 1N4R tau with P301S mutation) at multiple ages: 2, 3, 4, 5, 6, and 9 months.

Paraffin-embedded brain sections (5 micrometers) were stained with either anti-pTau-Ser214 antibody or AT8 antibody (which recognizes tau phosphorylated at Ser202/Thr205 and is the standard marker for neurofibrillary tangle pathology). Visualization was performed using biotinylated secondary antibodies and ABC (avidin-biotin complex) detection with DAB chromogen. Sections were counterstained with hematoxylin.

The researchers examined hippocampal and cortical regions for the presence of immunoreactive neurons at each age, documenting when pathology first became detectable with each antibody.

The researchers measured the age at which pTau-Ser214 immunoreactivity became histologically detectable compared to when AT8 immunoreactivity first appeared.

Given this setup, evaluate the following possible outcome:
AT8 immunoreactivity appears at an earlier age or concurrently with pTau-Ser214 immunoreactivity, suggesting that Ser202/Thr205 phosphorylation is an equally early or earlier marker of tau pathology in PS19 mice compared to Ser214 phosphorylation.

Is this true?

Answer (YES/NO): NO